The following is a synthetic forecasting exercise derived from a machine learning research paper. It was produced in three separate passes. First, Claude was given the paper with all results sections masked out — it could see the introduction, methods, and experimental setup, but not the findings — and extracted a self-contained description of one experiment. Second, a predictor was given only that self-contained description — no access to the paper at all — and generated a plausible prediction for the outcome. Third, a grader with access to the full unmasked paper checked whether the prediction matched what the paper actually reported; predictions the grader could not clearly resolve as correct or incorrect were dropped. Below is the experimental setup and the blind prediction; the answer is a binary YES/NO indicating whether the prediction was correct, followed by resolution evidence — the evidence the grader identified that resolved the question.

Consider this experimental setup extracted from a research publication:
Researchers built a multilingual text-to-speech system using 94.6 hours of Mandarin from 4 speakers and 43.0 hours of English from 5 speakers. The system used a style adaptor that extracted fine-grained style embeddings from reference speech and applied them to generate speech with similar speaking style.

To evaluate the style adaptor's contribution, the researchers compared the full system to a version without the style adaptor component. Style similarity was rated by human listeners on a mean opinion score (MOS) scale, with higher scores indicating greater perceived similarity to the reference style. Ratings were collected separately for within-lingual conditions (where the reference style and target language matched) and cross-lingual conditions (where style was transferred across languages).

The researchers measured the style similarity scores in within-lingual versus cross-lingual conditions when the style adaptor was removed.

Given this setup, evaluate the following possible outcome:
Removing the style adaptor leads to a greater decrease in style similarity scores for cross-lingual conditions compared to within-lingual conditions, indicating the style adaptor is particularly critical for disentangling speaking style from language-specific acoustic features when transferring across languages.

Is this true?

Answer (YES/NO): NO